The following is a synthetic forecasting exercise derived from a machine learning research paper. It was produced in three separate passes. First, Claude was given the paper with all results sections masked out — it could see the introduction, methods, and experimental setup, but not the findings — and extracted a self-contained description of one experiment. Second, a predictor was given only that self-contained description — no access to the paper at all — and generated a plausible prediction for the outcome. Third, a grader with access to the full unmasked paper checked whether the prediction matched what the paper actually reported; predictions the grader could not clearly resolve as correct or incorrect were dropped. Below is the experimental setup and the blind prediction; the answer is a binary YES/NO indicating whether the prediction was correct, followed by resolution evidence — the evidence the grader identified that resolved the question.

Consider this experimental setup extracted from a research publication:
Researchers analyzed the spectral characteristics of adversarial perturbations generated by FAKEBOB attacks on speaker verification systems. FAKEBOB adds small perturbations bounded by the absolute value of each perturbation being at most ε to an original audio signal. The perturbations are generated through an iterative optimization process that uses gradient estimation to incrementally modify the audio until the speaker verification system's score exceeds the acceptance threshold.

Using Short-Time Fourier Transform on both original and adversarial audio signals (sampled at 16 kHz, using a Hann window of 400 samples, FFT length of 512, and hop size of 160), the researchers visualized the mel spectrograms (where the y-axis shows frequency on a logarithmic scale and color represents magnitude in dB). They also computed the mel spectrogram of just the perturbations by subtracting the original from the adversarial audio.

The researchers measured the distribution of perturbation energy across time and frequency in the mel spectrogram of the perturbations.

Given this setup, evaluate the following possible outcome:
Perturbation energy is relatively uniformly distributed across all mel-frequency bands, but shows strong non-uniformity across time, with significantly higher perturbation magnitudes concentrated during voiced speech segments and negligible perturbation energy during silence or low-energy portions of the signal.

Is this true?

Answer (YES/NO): NO